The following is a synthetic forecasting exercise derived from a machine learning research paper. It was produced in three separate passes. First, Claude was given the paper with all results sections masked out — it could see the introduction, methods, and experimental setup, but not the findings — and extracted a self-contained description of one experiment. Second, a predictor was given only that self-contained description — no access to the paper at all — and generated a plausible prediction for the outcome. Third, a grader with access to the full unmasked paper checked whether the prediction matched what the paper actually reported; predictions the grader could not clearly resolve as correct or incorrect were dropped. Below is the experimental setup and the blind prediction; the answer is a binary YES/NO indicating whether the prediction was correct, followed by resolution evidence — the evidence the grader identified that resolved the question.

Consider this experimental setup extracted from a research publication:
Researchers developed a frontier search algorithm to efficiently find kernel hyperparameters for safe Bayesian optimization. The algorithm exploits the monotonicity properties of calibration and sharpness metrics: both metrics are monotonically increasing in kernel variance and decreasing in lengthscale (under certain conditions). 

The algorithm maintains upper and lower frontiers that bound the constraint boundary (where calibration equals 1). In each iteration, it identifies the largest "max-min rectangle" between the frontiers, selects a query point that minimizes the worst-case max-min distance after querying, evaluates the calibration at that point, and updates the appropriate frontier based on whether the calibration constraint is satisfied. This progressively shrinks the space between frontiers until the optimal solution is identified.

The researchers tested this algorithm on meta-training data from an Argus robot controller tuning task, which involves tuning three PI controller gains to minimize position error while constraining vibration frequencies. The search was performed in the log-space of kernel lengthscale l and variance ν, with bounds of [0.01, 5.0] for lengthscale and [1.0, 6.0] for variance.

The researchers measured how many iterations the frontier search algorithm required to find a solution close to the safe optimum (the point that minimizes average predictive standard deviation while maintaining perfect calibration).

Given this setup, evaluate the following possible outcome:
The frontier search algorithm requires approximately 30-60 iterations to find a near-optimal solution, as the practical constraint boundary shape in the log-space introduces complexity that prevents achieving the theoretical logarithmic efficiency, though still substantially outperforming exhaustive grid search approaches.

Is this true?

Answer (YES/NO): NO